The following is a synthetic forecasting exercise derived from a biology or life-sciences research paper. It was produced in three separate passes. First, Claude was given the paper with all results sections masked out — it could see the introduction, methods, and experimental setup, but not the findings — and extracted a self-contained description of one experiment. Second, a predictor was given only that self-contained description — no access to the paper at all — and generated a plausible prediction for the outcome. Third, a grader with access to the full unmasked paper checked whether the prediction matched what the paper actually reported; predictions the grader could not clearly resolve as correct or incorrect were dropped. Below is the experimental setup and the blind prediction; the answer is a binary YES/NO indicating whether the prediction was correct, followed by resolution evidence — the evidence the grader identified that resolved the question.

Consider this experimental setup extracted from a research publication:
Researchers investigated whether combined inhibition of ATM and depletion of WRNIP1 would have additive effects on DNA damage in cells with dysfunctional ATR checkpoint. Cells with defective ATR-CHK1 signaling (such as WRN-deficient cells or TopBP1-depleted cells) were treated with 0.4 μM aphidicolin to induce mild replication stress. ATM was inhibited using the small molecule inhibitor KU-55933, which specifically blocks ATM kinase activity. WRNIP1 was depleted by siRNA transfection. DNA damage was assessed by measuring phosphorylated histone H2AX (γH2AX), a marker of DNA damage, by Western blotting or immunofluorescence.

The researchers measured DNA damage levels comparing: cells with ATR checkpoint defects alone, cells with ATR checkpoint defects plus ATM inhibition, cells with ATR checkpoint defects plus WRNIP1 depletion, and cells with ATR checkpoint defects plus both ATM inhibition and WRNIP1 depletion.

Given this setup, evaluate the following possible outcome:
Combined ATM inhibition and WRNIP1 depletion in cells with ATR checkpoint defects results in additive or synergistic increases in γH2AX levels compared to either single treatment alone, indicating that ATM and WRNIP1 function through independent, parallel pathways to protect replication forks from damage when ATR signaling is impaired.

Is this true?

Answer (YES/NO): NO